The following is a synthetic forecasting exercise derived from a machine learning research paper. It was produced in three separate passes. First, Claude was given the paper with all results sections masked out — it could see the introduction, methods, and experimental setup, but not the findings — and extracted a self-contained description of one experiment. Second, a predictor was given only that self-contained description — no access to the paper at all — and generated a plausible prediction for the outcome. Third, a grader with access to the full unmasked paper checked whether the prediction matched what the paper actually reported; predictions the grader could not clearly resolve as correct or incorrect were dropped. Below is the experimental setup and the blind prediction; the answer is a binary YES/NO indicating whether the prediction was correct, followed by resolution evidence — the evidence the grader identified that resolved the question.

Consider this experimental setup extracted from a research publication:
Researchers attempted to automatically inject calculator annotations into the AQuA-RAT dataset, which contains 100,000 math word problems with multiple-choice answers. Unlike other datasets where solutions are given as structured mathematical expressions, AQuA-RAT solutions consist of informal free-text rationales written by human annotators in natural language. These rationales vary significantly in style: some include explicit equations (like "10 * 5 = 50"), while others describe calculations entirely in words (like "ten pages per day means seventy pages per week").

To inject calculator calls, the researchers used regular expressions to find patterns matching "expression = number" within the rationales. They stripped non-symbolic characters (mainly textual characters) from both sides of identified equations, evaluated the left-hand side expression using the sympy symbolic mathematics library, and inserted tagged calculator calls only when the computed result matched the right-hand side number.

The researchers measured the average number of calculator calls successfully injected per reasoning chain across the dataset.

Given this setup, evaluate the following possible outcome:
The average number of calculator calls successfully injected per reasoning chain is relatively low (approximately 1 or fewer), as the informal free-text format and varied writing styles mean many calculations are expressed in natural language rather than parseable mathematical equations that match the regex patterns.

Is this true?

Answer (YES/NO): NO